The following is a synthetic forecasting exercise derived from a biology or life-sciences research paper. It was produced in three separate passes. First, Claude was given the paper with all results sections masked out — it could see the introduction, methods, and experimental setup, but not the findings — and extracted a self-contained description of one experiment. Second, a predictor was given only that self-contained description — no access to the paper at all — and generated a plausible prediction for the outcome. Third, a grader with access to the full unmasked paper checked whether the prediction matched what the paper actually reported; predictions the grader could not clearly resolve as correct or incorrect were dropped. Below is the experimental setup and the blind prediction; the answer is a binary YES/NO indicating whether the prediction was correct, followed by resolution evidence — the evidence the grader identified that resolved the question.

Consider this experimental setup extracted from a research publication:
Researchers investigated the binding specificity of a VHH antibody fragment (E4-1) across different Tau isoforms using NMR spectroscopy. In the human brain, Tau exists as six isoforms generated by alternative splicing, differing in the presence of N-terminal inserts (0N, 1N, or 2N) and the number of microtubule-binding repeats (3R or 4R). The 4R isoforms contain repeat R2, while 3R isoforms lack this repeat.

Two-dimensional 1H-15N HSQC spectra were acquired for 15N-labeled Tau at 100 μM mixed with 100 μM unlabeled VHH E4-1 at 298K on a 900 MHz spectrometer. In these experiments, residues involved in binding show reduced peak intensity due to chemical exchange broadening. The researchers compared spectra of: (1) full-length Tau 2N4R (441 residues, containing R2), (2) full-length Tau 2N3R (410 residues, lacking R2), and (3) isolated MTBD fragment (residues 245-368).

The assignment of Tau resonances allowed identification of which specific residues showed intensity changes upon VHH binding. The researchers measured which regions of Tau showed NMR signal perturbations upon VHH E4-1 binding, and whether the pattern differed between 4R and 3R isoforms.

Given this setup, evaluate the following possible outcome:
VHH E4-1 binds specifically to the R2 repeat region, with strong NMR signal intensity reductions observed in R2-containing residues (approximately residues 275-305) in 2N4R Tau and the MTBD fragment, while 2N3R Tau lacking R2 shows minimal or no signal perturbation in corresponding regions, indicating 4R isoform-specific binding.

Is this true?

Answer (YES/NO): NO